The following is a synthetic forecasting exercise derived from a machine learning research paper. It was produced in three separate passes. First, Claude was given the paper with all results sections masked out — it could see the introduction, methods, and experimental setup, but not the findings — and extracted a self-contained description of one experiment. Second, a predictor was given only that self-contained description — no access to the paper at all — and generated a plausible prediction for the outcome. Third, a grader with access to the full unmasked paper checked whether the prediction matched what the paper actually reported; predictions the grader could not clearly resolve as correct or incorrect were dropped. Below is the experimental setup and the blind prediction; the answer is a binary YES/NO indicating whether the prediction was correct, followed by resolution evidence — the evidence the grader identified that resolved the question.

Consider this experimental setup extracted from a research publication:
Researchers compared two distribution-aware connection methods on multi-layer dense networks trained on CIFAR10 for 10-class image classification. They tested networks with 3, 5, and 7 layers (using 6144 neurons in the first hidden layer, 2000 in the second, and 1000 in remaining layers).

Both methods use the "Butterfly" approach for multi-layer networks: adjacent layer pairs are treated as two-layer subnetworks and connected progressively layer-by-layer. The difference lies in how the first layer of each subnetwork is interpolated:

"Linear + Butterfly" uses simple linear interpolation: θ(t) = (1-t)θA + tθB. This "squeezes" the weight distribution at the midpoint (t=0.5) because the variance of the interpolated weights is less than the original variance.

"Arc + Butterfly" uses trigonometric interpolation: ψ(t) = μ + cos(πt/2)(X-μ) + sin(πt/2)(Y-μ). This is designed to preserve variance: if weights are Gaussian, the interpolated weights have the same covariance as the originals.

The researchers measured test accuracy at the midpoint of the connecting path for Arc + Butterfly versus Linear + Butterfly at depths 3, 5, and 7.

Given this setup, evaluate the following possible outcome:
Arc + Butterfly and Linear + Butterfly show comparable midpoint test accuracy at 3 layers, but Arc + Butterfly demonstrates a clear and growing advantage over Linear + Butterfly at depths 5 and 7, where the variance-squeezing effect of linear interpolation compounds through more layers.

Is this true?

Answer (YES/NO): NO